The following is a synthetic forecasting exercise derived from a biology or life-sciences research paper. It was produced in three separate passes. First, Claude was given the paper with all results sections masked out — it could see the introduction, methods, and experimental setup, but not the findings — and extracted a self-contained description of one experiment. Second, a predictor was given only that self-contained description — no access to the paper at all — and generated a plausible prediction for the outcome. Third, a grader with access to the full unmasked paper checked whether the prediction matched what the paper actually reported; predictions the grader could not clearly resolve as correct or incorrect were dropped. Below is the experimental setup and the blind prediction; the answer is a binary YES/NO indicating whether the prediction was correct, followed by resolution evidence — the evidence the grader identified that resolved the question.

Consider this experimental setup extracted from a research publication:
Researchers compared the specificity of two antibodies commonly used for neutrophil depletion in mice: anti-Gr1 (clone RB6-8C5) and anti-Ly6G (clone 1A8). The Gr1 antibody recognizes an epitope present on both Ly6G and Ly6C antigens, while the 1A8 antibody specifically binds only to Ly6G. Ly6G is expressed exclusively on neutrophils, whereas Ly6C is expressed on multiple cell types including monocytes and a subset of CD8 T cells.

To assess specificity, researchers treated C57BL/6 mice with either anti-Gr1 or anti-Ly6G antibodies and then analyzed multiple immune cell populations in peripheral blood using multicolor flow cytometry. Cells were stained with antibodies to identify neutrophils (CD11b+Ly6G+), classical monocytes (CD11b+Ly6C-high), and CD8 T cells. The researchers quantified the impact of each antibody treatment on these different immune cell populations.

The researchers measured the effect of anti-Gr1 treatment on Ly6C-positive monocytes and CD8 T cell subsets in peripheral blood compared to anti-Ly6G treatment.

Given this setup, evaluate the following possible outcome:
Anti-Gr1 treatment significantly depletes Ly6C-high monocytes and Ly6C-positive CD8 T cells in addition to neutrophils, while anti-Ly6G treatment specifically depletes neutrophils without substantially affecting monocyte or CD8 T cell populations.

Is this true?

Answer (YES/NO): NO